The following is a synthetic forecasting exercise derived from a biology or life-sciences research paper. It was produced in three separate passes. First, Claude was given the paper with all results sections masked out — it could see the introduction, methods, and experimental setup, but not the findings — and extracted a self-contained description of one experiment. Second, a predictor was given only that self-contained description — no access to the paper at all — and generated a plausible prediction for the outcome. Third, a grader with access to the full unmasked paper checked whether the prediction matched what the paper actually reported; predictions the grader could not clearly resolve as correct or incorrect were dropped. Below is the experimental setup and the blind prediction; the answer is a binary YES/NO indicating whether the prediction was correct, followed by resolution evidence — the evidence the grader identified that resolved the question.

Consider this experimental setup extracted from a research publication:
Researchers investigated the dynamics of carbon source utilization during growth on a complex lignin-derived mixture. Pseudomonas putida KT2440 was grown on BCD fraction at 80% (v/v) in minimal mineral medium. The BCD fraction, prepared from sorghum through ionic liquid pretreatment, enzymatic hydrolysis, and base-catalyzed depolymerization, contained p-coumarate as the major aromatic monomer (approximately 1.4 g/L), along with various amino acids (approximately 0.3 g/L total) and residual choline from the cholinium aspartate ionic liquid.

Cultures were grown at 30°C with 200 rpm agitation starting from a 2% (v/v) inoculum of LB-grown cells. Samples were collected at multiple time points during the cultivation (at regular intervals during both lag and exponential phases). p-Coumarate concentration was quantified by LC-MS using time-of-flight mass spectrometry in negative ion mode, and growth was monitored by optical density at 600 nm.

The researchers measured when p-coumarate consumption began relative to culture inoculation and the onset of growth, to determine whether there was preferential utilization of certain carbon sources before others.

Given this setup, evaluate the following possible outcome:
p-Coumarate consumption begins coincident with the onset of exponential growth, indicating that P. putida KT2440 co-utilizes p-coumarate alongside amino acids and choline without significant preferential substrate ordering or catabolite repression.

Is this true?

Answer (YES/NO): YES